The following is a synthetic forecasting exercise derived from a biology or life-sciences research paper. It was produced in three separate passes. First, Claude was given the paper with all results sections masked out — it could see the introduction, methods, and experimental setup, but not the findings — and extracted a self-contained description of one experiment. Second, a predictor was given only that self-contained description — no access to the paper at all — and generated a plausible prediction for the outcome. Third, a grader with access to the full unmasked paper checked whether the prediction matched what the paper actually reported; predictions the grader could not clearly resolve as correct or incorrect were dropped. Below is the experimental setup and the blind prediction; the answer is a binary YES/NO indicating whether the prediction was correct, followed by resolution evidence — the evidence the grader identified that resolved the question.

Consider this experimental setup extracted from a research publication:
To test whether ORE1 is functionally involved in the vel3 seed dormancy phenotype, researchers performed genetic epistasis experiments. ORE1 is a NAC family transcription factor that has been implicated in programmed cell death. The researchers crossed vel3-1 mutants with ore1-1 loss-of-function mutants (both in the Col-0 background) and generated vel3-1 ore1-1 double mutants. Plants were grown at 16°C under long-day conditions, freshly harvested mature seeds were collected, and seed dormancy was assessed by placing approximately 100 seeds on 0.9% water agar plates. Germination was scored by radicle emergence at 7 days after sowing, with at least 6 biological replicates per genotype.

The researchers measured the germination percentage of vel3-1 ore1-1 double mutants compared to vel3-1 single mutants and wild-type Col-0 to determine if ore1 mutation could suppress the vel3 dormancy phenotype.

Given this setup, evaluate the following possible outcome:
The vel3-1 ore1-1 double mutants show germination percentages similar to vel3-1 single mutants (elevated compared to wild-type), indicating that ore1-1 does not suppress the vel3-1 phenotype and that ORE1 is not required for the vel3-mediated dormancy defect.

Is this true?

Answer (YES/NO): NO